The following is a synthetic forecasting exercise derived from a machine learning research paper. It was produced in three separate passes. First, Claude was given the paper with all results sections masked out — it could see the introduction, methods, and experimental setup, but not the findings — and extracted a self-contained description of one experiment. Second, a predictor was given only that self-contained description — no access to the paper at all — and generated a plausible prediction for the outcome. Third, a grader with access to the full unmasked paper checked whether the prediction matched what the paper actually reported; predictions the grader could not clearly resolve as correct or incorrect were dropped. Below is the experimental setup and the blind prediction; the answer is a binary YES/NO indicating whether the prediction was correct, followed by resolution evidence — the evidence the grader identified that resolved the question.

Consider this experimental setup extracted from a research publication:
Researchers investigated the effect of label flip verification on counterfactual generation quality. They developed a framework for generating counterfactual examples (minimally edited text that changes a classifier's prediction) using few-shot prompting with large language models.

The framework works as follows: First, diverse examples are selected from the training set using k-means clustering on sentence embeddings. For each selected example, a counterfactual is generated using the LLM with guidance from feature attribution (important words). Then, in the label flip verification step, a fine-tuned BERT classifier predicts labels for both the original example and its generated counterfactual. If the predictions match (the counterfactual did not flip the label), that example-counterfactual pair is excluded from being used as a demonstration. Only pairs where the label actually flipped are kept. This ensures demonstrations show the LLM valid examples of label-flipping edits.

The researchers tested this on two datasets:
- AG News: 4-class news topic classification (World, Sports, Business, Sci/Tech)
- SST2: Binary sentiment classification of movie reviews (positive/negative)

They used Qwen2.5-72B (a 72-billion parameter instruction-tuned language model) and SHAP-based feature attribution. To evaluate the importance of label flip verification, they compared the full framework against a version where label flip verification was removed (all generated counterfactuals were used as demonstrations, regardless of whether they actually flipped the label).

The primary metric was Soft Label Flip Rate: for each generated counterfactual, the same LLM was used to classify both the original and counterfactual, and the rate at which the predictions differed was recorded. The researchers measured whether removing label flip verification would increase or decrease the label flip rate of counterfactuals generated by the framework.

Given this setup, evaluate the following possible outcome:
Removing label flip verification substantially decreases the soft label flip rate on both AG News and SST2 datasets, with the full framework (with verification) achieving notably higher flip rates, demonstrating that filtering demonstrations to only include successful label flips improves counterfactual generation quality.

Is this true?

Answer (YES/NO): NO